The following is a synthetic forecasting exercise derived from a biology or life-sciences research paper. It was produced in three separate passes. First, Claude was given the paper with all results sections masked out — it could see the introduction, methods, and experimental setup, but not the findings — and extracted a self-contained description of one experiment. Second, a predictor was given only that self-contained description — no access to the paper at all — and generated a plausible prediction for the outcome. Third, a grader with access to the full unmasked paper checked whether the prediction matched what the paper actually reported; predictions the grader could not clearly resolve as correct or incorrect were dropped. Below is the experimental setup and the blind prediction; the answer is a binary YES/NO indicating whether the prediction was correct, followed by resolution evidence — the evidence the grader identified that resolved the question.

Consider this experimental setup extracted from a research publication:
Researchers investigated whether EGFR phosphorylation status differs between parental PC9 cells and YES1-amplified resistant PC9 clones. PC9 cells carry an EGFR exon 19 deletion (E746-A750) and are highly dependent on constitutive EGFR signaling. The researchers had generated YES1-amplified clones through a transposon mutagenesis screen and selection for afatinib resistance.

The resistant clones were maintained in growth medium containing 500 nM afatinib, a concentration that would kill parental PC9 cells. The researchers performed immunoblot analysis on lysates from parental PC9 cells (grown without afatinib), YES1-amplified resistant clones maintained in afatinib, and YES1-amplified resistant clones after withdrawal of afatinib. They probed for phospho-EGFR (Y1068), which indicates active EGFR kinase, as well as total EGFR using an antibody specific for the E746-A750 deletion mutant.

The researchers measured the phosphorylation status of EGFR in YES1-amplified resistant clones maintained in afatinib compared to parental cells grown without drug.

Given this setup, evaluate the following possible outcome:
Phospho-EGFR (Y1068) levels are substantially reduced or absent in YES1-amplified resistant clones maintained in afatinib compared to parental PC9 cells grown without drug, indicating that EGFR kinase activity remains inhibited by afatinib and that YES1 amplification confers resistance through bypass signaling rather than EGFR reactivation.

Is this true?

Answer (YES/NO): YES